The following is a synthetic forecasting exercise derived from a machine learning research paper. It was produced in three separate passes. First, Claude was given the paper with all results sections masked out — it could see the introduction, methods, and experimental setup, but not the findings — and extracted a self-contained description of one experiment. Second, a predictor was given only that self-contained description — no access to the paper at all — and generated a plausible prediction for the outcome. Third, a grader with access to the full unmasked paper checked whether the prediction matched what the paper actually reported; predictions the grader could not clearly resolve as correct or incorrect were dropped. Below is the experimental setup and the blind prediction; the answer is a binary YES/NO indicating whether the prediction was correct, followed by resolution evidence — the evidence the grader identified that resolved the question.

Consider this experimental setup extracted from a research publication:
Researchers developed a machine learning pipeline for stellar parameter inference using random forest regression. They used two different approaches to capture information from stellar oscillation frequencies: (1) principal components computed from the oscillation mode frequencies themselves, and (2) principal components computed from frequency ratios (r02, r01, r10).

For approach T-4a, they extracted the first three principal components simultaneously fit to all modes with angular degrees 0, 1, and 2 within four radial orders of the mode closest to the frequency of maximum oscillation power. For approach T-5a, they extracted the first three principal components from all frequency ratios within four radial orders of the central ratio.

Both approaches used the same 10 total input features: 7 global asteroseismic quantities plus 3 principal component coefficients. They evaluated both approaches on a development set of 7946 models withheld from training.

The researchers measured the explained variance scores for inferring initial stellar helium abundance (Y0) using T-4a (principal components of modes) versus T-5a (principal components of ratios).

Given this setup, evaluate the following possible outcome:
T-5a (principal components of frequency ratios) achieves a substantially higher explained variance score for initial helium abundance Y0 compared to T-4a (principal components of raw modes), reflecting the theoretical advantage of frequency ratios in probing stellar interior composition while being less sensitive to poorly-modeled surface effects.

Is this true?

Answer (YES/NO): NO